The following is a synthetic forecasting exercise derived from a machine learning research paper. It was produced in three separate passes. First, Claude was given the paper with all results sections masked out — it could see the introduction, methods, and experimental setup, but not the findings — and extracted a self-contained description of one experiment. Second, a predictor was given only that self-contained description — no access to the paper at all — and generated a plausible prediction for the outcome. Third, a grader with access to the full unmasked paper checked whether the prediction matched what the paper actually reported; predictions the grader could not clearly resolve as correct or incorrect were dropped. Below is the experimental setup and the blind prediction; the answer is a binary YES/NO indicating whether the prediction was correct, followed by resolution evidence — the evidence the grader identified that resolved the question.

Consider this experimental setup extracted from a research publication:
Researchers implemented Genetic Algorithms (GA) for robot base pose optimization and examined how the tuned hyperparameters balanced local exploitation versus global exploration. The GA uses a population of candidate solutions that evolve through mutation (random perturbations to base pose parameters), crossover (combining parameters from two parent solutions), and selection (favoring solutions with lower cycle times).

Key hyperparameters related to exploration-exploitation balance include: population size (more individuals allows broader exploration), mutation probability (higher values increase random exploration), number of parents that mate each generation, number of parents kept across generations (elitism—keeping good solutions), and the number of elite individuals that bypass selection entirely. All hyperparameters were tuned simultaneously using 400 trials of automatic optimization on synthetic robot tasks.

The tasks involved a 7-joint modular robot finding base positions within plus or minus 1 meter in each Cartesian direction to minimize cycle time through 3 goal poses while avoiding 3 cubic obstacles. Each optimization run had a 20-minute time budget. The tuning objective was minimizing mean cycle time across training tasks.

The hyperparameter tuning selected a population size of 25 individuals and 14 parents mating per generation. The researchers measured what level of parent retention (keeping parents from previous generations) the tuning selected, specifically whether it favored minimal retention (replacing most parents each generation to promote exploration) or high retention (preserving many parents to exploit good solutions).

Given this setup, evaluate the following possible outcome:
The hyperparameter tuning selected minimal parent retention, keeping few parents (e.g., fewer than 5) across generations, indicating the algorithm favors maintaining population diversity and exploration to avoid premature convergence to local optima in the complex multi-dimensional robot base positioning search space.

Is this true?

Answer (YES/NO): NO